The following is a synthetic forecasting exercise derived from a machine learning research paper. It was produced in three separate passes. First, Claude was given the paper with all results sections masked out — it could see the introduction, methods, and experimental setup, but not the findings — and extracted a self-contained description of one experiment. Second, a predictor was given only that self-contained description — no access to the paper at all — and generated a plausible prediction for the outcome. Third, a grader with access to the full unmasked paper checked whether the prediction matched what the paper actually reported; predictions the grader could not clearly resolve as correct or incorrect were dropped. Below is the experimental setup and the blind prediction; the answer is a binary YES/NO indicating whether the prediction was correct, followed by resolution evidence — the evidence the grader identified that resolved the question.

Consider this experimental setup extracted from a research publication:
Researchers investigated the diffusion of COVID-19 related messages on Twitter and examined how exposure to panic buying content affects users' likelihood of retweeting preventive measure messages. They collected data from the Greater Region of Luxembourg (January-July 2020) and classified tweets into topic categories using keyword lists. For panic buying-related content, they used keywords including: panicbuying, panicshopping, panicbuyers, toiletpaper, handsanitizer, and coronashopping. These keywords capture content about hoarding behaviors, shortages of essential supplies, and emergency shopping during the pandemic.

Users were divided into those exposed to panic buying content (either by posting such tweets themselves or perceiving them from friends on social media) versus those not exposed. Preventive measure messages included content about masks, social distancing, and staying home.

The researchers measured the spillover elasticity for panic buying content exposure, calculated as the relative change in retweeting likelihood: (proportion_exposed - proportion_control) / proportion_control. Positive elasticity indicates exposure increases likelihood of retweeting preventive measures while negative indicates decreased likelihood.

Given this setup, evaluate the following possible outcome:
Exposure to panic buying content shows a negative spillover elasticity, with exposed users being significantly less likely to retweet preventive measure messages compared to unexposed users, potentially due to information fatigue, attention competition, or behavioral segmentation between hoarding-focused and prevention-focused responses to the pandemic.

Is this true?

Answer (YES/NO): NO